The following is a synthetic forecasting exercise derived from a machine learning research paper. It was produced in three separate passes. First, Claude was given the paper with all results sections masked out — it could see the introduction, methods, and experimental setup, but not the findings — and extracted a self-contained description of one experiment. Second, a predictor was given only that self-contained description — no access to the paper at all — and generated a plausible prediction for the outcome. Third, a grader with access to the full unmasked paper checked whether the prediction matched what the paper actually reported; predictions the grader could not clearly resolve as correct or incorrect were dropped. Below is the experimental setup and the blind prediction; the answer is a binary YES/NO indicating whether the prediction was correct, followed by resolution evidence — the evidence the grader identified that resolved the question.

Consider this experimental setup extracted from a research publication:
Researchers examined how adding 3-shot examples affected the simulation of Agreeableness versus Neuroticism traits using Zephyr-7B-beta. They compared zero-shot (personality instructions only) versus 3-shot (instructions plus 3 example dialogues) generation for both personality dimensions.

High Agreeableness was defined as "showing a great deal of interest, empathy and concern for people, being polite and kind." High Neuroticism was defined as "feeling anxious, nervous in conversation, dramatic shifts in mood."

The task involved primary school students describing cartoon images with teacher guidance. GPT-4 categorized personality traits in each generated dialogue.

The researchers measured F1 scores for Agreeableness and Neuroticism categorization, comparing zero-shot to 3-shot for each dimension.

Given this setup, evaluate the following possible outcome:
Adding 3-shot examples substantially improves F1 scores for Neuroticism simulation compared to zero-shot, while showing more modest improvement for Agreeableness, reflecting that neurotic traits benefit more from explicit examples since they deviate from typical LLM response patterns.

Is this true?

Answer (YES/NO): NO